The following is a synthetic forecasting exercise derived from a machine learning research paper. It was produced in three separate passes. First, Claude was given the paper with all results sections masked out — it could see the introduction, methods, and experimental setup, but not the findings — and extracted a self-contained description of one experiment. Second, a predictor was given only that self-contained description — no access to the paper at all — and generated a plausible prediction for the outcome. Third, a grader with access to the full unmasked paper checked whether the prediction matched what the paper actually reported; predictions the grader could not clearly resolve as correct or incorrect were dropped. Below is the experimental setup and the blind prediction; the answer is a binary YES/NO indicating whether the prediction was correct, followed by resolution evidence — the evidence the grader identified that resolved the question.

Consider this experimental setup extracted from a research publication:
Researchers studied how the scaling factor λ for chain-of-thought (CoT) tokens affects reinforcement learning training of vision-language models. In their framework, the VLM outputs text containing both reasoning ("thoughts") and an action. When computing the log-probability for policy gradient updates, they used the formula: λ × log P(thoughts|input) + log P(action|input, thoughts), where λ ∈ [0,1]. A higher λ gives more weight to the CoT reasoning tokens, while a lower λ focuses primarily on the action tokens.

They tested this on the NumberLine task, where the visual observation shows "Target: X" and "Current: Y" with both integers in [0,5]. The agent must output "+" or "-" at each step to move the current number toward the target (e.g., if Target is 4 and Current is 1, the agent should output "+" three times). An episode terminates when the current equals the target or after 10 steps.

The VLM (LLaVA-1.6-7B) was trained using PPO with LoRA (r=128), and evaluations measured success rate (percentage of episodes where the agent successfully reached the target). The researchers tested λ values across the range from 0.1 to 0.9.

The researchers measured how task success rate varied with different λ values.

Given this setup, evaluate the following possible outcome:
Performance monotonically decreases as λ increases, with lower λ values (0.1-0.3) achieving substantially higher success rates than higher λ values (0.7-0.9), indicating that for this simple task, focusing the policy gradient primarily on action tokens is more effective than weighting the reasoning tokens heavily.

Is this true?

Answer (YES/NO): NO